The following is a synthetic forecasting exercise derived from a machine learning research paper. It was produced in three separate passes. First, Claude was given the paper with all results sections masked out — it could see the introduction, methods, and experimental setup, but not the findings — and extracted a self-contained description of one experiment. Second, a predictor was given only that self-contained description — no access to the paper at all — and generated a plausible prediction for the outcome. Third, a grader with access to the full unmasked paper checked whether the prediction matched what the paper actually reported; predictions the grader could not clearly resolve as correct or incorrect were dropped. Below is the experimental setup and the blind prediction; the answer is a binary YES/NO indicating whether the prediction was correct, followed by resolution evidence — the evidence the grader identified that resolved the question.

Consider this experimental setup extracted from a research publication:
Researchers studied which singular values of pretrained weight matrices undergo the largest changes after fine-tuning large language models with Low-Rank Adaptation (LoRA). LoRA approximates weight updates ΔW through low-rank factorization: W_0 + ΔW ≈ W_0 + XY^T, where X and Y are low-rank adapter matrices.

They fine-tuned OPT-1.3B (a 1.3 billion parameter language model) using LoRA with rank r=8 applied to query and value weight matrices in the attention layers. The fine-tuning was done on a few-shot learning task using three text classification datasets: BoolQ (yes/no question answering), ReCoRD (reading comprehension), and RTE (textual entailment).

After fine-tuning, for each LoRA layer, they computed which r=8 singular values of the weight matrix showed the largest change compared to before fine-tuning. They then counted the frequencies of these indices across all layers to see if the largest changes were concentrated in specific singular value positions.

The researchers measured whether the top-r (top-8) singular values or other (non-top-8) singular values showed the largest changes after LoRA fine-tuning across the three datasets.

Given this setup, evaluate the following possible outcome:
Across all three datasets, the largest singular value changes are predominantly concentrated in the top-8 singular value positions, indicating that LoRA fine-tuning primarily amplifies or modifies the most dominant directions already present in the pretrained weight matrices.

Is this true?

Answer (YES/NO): NO